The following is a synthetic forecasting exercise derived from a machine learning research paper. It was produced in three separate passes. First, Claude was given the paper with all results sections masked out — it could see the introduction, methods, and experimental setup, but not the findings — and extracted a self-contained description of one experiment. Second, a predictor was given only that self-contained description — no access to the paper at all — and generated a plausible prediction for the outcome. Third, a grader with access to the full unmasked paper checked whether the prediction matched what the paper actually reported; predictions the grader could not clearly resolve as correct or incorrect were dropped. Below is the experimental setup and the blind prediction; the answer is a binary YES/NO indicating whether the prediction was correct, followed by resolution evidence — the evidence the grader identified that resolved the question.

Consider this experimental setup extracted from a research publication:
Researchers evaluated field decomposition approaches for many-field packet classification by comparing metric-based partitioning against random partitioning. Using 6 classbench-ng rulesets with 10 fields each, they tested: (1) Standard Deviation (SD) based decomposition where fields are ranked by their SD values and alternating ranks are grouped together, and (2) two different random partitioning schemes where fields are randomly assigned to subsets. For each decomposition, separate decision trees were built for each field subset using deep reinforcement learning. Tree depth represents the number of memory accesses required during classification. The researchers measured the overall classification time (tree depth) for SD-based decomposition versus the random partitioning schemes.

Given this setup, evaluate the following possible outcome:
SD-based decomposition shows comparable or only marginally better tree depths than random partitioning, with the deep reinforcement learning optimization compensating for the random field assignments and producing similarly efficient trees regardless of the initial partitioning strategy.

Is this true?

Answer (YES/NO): NO